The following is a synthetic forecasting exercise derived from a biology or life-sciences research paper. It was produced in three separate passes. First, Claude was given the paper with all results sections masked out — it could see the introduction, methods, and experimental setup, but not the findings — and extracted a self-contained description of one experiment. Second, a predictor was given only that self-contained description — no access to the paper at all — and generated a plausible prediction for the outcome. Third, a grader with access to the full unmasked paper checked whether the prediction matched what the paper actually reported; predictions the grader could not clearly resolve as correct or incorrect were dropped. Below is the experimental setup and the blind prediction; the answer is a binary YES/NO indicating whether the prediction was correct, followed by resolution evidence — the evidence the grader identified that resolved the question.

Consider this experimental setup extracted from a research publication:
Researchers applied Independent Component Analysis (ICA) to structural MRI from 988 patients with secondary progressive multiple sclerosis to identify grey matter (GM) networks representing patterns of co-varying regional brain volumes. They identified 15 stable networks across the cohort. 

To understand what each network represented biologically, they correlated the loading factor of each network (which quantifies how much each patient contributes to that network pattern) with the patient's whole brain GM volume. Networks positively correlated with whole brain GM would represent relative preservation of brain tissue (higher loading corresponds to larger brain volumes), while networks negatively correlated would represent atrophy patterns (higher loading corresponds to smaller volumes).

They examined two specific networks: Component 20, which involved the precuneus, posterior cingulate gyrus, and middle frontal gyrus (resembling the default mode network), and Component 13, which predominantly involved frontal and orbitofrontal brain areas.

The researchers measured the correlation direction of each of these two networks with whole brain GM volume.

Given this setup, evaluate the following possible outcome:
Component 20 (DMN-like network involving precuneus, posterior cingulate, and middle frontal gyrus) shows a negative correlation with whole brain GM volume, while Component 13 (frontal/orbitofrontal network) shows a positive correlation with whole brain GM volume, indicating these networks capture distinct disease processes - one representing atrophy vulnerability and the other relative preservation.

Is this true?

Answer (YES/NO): NO